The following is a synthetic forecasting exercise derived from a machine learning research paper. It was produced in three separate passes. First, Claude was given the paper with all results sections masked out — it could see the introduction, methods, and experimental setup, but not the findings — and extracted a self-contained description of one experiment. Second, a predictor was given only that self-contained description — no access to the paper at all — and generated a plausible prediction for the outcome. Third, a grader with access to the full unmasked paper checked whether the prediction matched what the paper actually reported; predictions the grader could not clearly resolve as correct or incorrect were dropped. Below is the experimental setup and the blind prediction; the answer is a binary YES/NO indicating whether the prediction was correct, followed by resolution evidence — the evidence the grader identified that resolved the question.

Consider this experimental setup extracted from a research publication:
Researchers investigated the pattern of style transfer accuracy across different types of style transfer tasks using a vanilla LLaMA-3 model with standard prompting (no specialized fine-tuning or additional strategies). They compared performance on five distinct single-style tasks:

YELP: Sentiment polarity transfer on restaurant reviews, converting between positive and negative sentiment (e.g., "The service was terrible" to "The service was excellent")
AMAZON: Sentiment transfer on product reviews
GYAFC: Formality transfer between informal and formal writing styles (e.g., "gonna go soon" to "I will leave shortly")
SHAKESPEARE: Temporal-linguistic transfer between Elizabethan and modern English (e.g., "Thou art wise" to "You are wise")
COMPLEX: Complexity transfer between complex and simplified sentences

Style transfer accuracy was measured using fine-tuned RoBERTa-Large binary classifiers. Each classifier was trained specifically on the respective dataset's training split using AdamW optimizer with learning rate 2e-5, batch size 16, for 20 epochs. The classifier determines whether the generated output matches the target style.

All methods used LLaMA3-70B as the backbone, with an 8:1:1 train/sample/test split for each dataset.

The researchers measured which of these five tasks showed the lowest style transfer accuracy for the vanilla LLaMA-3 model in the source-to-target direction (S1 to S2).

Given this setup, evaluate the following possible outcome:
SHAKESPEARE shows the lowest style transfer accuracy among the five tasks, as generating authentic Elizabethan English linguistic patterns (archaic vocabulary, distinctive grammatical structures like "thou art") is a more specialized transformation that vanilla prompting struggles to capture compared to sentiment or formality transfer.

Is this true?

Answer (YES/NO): NO